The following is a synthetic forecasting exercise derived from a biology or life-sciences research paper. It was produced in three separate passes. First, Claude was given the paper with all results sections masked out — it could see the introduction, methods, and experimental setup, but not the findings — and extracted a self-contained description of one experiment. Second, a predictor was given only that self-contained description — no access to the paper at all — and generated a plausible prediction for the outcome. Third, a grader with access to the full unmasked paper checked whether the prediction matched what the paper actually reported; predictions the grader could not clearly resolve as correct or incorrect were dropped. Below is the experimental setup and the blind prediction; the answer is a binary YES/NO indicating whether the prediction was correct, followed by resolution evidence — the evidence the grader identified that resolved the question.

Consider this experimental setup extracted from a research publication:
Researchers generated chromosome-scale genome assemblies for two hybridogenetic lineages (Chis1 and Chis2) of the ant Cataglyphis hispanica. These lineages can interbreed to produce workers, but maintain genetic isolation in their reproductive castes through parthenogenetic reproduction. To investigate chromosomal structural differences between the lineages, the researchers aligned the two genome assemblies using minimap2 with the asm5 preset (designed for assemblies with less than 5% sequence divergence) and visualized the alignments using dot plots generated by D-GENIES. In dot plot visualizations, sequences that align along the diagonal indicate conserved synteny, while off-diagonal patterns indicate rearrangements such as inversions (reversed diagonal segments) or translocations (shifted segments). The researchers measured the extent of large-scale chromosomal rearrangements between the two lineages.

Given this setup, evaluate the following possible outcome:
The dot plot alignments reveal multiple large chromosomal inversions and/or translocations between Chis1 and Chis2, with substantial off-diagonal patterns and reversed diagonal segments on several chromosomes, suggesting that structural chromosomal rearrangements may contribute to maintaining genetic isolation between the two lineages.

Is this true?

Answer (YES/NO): YES